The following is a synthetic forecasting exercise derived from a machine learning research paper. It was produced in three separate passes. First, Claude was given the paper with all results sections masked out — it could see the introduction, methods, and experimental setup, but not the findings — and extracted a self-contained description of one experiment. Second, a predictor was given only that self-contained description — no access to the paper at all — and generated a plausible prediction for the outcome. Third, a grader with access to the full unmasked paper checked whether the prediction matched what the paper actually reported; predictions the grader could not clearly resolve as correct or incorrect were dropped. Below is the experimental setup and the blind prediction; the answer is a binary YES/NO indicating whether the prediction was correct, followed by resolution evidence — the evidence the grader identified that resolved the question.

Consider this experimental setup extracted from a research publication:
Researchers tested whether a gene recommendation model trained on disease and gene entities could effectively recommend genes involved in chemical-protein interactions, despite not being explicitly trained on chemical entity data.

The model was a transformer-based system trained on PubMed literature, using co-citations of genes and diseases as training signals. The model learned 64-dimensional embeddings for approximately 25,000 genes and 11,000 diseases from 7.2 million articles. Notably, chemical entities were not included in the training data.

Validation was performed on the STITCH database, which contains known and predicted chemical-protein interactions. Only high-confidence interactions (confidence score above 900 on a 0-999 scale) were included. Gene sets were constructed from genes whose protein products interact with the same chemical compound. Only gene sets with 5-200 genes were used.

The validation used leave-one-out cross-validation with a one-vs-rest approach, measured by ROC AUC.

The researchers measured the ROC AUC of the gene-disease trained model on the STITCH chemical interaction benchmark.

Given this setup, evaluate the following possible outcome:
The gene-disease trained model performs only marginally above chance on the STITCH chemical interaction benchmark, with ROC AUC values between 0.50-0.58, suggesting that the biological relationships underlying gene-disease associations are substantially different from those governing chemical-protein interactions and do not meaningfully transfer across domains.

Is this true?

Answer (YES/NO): NO